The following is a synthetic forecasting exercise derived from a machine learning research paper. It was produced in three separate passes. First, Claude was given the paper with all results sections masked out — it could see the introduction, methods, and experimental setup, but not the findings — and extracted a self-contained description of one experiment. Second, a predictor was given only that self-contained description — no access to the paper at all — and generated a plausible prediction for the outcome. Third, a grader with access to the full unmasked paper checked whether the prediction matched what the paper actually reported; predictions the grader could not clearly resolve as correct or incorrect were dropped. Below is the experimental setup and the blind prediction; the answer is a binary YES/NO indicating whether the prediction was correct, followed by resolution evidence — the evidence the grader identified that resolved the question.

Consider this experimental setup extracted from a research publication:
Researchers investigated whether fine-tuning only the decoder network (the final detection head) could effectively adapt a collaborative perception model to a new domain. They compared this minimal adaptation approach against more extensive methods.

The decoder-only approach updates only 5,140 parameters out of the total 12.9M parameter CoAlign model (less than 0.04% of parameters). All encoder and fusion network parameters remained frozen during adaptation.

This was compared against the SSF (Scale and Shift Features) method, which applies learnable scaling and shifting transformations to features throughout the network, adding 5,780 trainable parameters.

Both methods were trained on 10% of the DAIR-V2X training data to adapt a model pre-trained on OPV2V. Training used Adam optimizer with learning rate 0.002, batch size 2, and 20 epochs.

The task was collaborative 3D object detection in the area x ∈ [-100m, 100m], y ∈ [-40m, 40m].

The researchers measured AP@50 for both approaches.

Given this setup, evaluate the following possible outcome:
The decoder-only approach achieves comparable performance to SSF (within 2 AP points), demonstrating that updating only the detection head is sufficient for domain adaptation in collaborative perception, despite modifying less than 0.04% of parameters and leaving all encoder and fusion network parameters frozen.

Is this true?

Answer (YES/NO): YES